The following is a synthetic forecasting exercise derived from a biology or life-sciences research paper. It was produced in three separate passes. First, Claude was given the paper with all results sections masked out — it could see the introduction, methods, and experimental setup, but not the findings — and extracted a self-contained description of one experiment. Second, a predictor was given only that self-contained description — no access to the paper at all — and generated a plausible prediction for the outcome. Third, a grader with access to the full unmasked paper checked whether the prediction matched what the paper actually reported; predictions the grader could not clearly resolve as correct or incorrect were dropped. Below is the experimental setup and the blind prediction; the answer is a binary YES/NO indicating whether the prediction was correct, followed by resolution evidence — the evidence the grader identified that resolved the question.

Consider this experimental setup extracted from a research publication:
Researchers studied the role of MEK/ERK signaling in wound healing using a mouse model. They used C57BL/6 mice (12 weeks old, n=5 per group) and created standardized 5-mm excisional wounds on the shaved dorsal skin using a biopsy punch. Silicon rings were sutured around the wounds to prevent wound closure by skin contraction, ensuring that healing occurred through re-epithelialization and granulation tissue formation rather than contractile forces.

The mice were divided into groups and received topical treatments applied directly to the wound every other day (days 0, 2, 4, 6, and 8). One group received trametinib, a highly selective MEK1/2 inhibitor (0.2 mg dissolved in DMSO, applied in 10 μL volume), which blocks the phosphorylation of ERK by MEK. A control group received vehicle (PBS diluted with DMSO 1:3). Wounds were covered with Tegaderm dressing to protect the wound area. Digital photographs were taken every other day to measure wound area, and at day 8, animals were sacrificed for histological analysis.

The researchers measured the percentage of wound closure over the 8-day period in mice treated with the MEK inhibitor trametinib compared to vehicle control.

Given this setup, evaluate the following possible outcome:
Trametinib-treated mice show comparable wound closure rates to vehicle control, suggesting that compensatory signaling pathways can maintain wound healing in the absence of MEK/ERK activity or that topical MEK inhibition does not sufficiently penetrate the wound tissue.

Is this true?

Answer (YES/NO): NO